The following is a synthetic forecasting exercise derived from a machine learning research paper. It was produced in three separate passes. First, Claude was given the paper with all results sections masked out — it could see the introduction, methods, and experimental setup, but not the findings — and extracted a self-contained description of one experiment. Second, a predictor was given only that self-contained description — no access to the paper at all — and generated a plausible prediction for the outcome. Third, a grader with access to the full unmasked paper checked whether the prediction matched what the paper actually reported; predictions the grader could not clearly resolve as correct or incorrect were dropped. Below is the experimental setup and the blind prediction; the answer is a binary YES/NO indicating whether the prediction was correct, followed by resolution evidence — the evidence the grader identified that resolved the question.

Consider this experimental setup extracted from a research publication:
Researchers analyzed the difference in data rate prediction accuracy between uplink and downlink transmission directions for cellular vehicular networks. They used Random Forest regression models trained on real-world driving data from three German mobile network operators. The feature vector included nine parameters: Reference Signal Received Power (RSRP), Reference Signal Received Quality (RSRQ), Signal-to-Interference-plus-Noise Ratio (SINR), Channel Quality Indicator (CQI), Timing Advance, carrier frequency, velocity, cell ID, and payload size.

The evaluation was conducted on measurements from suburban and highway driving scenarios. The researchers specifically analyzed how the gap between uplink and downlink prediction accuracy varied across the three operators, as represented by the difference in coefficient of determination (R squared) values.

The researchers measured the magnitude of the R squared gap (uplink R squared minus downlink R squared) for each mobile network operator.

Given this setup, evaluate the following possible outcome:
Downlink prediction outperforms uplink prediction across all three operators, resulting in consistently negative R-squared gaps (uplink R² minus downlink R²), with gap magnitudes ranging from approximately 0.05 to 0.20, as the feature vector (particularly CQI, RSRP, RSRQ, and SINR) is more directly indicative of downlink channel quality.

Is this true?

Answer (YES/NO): NO